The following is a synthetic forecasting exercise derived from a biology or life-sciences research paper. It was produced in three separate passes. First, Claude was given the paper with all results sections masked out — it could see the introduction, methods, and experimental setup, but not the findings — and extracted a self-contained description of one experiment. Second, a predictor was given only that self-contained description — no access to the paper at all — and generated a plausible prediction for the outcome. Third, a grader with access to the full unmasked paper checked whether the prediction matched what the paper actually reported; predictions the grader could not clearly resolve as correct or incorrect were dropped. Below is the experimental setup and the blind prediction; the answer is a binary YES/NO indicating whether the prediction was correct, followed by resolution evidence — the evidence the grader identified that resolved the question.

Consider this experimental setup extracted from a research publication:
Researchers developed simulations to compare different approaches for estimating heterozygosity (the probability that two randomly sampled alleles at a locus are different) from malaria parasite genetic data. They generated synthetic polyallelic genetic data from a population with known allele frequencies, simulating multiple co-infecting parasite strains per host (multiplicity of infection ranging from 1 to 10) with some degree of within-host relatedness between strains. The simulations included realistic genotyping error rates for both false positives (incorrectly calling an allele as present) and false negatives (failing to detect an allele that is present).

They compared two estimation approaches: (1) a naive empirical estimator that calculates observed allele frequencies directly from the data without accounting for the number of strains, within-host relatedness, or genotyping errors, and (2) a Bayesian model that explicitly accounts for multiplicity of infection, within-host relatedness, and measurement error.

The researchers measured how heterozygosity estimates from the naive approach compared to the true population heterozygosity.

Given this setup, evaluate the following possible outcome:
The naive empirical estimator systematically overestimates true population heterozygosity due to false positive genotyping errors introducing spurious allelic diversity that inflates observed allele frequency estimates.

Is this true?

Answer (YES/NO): NO